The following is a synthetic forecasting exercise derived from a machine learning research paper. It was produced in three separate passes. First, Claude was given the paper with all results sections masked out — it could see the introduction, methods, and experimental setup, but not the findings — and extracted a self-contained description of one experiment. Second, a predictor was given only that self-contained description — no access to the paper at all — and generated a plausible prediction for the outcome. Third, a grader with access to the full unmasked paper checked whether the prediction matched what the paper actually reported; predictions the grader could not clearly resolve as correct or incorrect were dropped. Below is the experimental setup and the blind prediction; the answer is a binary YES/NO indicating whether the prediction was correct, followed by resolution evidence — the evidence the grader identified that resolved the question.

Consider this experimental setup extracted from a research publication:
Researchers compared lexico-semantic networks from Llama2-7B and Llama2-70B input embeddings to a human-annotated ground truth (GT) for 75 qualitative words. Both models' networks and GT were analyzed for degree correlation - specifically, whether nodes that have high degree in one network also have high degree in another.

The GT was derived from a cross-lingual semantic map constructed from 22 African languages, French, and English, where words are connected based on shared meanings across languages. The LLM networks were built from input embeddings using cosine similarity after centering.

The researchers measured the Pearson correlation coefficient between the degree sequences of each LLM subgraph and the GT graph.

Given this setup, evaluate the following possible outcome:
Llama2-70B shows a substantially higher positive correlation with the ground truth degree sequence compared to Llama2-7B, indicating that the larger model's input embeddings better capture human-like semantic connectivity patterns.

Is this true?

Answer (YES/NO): NO